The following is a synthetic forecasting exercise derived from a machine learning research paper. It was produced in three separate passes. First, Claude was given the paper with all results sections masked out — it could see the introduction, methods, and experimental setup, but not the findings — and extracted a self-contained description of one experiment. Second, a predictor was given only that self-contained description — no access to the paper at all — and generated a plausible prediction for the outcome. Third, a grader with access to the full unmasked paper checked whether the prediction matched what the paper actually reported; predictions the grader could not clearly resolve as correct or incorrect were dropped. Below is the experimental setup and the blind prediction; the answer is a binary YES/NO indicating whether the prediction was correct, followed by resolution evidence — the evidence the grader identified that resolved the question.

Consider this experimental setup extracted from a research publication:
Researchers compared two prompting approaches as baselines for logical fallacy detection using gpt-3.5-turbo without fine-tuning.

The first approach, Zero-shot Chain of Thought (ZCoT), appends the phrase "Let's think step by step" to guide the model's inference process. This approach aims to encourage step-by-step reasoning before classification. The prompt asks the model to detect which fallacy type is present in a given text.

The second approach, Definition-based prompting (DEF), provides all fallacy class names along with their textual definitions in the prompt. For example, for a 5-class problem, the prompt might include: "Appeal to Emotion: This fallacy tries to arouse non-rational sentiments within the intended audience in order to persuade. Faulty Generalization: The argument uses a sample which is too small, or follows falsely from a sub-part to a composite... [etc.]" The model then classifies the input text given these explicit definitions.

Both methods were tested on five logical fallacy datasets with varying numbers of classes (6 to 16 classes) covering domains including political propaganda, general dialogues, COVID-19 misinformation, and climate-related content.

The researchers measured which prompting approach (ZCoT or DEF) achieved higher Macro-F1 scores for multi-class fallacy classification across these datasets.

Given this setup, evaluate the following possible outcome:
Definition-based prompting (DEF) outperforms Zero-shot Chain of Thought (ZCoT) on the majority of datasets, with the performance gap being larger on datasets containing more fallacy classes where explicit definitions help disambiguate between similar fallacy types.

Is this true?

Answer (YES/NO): NO